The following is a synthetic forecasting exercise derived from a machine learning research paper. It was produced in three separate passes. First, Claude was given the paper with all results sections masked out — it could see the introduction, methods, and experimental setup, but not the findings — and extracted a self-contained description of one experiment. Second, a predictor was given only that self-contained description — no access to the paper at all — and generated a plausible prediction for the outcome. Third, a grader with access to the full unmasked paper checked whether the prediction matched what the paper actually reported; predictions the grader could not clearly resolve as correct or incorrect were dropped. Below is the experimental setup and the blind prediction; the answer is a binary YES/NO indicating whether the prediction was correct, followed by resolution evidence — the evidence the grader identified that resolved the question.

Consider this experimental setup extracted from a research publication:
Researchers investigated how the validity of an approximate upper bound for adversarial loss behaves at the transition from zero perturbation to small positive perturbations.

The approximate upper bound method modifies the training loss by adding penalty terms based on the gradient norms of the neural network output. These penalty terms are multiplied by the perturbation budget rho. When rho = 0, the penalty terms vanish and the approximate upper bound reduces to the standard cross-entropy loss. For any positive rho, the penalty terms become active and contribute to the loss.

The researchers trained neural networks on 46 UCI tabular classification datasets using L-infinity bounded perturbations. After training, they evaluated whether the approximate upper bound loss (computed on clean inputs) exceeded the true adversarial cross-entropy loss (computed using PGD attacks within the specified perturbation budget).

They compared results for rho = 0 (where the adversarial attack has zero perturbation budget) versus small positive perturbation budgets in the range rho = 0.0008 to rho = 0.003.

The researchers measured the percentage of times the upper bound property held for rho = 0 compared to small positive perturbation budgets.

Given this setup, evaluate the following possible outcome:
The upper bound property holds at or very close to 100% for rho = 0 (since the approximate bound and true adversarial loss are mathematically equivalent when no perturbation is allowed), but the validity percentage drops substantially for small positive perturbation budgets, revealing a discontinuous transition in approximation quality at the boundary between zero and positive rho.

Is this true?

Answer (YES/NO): NO